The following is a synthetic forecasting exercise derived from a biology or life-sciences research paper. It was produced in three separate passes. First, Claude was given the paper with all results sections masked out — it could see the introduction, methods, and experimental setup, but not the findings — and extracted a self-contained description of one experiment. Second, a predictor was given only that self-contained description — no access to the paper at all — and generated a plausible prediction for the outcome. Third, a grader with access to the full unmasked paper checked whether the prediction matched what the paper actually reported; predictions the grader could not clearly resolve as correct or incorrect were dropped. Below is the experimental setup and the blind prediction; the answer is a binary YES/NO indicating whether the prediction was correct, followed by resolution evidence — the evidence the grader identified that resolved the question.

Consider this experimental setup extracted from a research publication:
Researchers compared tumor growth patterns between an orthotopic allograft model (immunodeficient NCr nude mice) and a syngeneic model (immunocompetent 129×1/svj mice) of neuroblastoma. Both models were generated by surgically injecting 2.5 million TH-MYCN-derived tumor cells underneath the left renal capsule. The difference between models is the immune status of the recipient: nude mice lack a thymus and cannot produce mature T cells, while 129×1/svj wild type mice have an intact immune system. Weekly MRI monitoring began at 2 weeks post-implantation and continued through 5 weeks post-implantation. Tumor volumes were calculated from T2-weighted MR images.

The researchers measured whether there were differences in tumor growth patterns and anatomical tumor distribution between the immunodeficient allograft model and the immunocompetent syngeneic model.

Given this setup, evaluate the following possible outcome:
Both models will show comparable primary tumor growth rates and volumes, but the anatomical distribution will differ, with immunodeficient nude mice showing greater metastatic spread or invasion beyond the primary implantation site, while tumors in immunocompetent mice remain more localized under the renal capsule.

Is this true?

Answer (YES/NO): NO